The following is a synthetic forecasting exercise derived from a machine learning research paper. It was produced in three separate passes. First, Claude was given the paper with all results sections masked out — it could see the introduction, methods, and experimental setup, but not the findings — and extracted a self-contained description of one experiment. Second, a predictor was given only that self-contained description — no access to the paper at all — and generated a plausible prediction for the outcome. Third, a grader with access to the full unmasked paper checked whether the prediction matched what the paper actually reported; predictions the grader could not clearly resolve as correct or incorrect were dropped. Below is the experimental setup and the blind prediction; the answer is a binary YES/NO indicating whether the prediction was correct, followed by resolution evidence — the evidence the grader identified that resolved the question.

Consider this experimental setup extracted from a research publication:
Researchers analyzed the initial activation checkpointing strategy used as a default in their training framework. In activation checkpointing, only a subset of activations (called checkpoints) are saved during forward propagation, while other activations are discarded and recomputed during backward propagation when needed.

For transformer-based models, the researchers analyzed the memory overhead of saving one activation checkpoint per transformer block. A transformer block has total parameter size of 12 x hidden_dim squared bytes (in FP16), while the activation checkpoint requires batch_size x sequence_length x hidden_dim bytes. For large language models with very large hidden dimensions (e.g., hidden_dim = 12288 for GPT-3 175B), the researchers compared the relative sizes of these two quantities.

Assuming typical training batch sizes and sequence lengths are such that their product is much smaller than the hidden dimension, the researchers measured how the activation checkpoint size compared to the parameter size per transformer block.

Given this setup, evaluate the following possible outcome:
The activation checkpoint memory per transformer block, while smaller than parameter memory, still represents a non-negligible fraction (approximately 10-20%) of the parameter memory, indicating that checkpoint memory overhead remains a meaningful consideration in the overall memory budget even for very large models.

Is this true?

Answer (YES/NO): NO